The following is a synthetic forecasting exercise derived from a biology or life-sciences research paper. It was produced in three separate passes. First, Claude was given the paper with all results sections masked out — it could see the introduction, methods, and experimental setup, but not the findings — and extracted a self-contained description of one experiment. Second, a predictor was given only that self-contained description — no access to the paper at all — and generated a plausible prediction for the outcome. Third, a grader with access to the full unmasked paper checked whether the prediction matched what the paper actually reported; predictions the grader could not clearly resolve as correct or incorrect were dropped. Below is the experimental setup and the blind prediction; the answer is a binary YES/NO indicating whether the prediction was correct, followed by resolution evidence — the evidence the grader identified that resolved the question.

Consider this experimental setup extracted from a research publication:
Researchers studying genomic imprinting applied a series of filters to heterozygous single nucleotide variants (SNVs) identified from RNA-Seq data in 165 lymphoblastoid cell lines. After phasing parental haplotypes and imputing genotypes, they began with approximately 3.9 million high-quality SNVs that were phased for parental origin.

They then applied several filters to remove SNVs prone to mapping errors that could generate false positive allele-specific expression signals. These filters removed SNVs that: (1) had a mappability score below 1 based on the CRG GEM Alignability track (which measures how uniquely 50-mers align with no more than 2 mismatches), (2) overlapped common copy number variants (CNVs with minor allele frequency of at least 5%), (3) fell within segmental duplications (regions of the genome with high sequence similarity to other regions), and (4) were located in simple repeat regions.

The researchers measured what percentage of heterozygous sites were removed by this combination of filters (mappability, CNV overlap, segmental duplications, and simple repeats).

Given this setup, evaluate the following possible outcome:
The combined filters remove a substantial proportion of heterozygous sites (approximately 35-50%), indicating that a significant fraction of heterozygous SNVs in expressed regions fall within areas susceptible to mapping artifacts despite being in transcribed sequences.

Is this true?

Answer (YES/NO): NO